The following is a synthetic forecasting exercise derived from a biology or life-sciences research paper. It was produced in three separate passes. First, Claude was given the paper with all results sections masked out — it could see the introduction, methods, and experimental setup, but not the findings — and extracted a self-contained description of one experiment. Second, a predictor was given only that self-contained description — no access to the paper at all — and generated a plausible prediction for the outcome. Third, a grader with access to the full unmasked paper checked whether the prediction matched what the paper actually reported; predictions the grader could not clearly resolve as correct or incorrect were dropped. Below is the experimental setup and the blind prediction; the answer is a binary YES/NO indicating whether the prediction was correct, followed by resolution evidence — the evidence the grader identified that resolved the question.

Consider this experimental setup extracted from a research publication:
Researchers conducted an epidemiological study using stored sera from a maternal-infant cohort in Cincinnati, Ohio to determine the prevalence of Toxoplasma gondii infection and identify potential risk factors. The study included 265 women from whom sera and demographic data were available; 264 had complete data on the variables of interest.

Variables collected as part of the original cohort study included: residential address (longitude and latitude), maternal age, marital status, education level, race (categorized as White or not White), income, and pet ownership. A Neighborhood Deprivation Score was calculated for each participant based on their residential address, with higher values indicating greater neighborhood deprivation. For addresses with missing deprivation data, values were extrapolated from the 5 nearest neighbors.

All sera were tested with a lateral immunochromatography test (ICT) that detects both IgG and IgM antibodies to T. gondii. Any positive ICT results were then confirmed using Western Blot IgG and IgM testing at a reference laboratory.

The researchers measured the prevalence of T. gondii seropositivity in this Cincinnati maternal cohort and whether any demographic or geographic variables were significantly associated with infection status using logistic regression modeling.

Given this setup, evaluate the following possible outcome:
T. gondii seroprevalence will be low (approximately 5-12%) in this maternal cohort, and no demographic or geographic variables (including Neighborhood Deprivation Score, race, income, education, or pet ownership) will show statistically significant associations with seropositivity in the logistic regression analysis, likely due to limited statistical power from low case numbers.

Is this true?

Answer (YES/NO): NO